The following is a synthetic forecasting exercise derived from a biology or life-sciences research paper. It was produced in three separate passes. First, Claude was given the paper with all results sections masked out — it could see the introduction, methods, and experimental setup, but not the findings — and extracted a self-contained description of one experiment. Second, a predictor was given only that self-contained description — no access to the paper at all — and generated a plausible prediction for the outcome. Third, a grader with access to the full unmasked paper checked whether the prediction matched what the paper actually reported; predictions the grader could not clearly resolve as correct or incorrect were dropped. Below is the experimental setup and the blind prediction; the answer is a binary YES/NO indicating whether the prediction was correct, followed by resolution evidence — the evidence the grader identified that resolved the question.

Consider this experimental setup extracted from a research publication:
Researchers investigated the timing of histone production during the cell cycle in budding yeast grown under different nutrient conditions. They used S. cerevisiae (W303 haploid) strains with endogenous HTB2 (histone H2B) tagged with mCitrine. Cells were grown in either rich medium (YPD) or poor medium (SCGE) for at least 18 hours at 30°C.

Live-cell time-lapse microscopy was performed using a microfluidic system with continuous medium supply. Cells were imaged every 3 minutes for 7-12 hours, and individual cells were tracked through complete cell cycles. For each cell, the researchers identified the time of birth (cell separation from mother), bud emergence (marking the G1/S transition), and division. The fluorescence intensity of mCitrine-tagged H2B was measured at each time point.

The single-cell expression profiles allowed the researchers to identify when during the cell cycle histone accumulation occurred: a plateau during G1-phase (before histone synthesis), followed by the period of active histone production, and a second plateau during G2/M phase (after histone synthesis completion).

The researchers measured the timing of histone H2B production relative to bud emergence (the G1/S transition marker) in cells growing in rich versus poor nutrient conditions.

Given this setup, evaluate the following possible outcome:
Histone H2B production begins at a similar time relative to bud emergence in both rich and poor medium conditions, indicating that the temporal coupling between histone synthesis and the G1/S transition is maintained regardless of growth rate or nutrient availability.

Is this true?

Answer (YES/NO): YES